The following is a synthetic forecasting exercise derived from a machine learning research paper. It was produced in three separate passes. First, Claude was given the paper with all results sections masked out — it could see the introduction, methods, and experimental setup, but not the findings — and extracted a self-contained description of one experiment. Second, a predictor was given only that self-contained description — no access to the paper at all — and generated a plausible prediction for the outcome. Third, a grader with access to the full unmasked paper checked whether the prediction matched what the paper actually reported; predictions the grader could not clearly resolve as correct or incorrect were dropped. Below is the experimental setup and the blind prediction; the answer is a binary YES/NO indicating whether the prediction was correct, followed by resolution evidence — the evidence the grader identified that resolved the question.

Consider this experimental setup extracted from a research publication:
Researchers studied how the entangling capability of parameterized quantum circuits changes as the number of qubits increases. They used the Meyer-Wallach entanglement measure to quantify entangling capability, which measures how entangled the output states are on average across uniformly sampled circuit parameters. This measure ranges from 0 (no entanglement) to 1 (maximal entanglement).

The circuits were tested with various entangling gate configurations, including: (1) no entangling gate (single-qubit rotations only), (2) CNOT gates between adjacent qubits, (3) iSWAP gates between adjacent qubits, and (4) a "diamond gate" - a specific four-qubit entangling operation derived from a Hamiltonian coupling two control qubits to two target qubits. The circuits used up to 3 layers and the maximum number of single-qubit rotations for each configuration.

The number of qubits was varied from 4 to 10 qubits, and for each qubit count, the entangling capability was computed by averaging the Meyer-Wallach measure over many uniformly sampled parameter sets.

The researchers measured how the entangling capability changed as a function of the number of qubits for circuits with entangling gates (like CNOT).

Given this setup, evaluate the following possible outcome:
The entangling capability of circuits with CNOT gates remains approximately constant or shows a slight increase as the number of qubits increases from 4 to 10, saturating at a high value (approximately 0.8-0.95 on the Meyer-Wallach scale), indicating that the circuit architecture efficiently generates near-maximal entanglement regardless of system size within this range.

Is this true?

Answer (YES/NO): NO